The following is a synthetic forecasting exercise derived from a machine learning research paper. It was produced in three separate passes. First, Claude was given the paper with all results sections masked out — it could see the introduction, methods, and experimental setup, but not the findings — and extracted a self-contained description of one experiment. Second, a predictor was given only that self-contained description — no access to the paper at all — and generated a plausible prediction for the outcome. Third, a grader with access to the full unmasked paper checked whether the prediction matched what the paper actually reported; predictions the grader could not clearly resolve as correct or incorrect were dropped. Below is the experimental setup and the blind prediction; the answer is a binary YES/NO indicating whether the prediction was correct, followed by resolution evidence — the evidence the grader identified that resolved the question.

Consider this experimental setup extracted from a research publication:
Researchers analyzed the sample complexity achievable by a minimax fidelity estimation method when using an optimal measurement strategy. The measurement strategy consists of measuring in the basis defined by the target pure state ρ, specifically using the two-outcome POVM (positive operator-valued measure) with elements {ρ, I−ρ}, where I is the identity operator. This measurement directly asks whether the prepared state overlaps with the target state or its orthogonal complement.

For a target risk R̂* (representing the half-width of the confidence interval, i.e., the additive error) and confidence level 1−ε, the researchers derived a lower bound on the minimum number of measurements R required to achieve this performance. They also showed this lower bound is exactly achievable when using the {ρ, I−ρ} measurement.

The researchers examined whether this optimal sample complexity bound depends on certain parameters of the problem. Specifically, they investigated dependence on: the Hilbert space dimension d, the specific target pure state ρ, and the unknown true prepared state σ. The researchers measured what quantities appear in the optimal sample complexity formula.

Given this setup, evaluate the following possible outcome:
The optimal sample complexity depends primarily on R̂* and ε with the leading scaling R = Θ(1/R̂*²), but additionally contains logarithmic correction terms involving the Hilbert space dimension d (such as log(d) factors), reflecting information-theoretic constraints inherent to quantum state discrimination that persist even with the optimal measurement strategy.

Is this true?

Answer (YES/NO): NO